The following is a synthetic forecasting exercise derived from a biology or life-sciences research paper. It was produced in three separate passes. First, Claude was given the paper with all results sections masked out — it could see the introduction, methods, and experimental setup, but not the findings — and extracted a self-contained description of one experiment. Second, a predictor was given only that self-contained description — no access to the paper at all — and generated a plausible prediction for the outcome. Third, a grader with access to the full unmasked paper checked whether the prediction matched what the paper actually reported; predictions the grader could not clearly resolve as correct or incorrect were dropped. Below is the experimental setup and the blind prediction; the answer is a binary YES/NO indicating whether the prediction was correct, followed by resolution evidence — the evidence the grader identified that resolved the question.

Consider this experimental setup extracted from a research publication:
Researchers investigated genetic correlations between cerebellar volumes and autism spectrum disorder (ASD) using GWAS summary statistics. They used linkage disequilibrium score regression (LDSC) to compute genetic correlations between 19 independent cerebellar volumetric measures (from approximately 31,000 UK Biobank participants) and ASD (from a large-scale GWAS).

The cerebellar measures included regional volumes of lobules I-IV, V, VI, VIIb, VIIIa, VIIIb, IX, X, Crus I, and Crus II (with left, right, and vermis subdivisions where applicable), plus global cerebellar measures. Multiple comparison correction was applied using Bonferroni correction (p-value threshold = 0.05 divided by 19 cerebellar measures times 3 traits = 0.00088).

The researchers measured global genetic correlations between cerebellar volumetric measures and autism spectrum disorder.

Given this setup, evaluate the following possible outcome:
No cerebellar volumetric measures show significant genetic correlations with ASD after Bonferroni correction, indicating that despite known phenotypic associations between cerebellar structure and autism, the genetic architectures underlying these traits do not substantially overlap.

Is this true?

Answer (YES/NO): YES